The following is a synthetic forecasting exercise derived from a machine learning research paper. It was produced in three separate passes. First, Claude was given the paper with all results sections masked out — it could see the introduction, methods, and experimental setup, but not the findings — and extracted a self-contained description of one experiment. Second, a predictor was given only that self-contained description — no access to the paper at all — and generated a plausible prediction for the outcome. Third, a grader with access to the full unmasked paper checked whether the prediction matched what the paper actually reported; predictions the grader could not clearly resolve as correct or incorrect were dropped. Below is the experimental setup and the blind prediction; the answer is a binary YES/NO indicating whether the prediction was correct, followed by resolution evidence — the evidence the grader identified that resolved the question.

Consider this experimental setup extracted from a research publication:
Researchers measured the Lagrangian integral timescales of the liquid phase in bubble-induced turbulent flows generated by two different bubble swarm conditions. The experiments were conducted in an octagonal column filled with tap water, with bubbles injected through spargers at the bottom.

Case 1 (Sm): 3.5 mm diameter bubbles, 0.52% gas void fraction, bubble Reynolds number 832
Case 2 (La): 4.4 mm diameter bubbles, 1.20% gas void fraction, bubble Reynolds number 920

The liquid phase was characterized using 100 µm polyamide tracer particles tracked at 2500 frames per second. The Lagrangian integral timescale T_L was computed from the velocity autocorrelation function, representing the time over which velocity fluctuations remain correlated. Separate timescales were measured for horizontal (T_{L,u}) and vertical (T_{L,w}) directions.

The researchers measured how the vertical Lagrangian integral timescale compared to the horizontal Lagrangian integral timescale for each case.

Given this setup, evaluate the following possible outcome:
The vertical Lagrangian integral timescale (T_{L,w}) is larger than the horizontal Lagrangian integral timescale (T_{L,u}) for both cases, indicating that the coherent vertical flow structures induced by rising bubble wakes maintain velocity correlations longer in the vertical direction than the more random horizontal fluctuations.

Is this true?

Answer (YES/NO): YES